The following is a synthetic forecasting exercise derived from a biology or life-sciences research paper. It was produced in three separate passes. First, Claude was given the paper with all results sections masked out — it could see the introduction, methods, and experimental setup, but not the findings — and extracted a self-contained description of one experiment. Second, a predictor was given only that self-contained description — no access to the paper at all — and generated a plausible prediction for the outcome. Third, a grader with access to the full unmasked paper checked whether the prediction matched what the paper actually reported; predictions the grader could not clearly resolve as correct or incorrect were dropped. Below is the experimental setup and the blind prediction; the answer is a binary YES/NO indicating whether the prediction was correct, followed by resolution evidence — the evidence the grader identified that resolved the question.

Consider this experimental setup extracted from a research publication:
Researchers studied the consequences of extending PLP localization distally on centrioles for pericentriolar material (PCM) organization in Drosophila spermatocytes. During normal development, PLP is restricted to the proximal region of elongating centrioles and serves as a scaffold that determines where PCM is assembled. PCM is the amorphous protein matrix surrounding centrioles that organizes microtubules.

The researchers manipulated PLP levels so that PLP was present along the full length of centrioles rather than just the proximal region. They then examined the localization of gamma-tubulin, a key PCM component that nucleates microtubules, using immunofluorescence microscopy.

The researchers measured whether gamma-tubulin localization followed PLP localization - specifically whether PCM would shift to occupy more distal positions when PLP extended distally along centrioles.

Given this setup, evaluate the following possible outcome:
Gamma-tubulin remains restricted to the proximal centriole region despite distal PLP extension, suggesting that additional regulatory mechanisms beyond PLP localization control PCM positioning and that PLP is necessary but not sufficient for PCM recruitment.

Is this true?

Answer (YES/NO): NO